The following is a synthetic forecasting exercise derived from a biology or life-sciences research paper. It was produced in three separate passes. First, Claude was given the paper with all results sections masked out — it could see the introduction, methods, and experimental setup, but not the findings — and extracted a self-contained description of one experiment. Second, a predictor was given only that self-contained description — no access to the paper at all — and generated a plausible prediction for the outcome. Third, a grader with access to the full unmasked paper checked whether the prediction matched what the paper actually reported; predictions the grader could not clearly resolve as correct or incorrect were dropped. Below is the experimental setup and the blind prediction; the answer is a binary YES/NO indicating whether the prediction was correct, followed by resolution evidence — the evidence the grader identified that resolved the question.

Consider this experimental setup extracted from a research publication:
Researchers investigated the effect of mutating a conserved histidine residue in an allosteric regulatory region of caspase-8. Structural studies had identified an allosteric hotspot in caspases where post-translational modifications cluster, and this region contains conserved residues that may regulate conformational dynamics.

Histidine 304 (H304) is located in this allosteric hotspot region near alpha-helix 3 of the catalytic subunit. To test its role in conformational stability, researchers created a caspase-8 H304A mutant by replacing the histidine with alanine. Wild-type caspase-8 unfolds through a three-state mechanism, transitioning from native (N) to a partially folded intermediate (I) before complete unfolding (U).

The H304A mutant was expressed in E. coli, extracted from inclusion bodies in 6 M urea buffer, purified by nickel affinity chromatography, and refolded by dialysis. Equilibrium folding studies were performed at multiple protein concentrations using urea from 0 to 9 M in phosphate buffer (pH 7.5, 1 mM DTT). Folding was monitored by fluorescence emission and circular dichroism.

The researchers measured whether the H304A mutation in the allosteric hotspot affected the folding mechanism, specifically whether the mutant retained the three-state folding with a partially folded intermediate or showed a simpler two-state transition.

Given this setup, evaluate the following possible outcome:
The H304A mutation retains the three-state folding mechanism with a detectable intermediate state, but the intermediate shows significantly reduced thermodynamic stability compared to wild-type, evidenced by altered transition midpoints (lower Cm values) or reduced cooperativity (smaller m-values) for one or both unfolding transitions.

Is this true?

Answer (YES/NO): NO